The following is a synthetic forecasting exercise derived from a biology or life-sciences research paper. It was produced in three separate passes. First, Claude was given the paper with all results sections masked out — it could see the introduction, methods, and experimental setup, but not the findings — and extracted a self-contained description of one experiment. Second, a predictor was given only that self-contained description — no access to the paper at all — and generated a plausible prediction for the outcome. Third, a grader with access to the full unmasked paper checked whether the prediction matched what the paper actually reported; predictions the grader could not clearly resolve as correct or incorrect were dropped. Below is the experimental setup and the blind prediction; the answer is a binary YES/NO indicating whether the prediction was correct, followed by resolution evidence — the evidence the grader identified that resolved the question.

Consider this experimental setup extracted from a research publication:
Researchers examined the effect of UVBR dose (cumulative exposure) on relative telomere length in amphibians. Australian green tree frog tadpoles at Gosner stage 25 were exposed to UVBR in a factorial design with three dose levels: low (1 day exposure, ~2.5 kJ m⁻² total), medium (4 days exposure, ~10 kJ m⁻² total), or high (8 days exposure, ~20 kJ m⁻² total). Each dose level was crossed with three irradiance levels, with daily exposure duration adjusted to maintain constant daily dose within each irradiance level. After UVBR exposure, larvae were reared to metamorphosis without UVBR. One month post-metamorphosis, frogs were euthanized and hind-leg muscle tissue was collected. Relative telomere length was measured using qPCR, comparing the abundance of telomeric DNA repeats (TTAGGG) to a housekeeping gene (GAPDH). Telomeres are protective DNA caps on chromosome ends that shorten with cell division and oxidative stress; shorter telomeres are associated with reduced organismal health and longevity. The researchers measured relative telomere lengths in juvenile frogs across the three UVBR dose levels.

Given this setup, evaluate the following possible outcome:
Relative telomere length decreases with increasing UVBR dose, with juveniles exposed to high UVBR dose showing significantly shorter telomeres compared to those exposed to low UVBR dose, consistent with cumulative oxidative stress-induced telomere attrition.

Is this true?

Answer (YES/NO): NO